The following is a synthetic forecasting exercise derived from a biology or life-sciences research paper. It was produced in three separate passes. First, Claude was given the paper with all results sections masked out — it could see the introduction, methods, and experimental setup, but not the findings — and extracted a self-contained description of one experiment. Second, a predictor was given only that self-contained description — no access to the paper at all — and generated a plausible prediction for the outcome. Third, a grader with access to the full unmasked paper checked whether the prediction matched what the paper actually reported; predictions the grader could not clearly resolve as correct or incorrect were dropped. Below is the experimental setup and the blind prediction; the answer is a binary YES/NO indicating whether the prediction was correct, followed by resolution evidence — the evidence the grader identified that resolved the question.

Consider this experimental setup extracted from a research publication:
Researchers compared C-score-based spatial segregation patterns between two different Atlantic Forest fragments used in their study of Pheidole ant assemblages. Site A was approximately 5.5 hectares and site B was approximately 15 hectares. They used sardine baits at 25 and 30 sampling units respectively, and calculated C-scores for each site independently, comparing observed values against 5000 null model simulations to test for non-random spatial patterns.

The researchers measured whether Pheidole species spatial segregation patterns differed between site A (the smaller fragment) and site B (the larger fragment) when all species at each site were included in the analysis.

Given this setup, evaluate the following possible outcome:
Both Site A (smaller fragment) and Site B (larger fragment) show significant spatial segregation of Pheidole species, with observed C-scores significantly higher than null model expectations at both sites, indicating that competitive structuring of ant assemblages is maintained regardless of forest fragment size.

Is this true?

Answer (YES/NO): NO